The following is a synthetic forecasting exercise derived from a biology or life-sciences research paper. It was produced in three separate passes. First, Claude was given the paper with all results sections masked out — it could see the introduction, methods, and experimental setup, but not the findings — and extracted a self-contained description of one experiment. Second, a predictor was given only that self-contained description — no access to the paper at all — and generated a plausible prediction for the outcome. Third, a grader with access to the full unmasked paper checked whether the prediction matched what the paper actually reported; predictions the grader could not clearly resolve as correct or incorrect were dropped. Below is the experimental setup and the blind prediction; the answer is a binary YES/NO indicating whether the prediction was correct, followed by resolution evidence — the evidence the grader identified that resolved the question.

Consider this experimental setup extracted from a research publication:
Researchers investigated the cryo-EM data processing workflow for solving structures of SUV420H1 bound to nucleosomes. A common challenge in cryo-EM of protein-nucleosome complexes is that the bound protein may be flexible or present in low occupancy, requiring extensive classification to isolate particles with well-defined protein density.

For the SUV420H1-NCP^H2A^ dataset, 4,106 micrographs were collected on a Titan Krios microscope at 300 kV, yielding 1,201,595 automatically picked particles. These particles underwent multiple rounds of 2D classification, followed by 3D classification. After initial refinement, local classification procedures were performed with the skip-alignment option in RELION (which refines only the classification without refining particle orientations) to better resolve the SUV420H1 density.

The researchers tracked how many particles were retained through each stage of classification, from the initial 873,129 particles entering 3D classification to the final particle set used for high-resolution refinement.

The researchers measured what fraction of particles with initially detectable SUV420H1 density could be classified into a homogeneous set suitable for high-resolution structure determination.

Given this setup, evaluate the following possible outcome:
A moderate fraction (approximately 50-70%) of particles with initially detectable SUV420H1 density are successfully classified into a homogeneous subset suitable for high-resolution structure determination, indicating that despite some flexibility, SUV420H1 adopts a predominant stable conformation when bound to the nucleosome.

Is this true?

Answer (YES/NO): NO